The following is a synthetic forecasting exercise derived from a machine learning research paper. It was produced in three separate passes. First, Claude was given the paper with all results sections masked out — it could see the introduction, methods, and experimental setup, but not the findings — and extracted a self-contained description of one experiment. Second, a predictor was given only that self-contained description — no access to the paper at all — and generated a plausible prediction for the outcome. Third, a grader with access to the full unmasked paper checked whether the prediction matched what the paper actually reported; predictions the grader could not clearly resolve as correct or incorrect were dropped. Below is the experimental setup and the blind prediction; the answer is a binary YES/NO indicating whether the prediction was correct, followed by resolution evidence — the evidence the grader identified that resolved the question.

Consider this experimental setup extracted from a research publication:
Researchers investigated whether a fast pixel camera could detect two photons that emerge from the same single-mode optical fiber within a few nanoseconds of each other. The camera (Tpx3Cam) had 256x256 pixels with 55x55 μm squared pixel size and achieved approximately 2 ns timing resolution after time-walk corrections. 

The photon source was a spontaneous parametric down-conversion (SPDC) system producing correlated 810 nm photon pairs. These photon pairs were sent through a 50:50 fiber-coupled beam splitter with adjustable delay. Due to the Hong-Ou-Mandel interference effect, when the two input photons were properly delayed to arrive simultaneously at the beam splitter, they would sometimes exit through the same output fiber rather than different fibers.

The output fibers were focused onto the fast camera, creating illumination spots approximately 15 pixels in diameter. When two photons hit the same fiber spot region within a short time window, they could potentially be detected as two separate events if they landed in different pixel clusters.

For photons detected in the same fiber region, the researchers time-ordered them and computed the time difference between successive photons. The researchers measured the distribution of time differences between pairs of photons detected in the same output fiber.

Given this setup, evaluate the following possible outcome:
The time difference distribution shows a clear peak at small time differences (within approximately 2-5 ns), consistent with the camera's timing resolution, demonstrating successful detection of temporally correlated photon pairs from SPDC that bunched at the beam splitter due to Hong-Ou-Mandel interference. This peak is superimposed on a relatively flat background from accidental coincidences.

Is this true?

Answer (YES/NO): YES